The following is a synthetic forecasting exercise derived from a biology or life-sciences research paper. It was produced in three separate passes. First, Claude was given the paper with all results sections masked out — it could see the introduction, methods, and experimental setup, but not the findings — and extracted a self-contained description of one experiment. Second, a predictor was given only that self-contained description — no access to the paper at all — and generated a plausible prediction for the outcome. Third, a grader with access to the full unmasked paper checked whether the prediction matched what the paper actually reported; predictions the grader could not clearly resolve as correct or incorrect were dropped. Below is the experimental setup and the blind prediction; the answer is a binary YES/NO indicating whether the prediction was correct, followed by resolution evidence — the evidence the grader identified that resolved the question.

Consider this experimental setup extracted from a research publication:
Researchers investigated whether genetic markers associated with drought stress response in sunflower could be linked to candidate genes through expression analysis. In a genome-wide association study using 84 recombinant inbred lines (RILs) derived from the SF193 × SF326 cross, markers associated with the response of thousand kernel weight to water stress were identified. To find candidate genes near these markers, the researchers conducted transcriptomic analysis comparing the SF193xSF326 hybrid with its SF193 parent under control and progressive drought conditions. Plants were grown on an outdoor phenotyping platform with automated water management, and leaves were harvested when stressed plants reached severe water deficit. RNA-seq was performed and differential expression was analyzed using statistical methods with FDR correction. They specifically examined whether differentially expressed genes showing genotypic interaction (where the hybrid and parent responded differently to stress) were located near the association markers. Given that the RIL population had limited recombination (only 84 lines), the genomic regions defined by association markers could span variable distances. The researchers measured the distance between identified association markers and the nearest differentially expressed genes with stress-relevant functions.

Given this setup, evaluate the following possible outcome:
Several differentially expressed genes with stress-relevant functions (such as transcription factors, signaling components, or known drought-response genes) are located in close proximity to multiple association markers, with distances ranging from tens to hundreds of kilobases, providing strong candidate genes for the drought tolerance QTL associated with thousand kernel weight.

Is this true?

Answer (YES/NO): NO